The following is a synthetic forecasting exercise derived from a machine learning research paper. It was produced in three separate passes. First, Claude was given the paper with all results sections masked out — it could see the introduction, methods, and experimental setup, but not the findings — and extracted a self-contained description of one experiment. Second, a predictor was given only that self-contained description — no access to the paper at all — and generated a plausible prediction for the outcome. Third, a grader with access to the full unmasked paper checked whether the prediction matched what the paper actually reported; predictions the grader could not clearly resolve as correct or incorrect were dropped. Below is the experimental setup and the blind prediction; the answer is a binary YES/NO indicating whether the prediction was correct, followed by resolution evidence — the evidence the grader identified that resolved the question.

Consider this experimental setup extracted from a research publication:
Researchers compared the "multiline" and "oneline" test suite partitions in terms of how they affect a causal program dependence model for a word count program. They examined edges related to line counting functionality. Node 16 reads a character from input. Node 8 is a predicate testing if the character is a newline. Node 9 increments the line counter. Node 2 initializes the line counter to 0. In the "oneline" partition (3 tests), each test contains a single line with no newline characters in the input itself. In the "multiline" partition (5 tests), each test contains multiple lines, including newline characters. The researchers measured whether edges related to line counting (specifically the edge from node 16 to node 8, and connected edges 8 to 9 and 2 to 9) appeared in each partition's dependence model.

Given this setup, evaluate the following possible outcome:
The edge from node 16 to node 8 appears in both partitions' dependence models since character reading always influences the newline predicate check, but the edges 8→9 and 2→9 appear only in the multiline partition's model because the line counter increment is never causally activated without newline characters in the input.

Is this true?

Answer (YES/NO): NO